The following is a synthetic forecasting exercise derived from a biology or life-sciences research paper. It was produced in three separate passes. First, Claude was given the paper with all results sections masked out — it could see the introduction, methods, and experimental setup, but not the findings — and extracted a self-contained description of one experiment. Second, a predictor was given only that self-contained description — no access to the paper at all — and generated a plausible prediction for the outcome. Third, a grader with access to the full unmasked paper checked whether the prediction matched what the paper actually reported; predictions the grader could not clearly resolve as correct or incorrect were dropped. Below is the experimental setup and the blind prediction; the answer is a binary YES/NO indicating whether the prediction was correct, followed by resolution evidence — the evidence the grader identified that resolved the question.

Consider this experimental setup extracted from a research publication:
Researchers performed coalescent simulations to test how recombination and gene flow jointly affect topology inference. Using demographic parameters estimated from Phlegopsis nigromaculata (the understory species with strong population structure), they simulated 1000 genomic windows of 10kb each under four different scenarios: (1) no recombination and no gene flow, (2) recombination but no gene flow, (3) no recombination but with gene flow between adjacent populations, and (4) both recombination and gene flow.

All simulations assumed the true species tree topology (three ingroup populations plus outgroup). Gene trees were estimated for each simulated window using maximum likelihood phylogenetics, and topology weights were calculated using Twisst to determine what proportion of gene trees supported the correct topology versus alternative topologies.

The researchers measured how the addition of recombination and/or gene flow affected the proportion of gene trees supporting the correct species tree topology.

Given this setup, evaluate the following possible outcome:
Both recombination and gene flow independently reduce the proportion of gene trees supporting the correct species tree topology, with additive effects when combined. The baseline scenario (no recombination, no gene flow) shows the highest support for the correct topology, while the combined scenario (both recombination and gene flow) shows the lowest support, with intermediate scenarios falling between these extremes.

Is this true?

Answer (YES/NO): NO